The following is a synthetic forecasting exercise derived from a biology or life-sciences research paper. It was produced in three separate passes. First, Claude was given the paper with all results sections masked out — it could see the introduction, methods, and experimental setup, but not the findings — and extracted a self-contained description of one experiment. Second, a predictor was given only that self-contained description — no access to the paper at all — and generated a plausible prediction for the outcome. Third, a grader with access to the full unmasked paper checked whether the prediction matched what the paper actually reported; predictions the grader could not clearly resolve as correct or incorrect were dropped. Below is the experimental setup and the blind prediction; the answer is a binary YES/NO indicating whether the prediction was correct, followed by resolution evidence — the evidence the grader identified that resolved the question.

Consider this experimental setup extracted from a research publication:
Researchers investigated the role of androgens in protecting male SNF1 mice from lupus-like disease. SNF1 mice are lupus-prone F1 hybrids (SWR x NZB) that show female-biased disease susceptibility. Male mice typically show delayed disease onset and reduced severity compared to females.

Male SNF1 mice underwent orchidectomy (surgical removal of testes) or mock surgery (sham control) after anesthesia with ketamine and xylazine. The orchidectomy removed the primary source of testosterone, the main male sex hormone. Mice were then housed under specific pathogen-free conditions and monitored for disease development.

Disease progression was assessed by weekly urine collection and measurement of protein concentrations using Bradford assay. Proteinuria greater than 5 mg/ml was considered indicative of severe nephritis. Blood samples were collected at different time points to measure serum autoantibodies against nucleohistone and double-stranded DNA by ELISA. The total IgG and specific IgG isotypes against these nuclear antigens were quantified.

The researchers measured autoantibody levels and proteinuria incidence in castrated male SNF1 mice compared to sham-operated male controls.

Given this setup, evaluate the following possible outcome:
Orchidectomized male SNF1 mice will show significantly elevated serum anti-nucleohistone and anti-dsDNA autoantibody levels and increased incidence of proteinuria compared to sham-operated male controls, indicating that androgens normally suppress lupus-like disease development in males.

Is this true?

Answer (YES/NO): NO